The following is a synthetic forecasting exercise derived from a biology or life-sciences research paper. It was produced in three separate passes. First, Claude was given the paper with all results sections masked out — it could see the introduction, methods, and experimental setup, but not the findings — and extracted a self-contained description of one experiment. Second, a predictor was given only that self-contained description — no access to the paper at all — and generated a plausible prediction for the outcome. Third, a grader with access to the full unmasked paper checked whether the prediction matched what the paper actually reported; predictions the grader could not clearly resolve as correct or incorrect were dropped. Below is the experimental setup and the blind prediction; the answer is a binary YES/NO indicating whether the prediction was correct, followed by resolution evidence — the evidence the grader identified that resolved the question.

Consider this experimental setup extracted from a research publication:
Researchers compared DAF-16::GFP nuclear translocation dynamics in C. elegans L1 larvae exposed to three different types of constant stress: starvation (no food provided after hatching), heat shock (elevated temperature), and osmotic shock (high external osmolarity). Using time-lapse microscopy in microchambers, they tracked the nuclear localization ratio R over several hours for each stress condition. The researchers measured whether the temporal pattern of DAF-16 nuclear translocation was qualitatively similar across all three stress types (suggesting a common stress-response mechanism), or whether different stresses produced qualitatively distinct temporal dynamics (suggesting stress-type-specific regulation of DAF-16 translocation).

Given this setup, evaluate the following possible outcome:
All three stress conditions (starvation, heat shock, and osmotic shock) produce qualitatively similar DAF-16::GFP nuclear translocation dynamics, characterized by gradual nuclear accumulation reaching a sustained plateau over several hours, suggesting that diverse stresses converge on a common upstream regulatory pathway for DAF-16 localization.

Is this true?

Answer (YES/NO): NO